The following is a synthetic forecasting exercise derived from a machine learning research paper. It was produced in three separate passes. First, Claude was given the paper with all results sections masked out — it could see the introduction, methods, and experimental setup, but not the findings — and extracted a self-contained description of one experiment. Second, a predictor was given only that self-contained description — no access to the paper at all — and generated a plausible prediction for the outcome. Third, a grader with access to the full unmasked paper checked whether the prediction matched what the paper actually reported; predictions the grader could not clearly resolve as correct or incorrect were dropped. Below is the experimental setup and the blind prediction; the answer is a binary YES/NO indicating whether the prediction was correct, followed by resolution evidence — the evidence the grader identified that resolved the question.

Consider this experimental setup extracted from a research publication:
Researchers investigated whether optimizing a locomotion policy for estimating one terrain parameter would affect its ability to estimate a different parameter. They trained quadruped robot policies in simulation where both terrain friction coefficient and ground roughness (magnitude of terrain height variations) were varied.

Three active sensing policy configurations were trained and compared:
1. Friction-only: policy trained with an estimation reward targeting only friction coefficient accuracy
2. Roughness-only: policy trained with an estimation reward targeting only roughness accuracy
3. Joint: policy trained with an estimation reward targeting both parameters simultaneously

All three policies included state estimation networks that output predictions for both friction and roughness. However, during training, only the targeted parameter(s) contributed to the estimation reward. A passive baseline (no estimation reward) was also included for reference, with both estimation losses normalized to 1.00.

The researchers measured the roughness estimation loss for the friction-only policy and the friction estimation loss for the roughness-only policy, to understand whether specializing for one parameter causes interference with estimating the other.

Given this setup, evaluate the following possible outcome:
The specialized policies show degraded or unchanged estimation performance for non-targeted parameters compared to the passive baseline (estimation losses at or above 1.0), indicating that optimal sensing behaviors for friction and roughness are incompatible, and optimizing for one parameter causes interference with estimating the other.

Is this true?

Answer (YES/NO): NO